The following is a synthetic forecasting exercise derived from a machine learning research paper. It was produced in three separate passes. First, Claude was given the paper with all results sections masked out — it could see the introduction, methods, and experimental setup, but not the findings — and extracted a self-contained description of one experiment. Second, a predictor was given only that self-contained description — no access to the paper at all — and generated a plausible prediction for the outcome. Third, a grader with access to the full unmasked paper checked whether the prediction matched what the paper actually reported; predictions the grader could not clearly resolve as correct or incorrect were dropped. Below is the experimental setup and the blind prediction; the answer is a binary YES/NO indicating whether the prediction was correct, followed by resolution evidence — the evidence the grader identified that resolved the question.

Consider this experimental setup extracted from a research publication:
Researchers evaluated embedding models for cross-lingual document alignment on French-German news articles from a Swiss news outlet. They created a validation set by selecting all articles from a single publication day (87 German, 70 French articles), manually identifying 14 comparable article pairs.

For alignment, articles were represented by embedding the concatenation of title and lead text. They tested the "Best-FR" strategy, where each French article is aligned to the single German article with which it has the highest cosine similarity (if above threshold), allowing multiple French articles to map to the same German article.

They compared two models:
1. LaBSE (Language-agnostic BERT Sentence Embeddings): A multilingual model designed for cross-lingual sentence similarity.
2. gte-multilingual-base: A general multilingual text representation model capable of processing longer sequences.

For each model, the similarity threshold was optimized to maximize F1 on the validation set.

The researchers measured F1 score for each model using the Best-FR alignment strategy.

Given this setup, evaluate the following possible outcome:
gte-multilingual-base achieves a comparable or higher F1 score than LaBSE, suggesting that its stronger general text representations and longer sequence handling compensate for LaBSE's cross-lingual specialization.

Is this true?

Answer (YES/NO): YES